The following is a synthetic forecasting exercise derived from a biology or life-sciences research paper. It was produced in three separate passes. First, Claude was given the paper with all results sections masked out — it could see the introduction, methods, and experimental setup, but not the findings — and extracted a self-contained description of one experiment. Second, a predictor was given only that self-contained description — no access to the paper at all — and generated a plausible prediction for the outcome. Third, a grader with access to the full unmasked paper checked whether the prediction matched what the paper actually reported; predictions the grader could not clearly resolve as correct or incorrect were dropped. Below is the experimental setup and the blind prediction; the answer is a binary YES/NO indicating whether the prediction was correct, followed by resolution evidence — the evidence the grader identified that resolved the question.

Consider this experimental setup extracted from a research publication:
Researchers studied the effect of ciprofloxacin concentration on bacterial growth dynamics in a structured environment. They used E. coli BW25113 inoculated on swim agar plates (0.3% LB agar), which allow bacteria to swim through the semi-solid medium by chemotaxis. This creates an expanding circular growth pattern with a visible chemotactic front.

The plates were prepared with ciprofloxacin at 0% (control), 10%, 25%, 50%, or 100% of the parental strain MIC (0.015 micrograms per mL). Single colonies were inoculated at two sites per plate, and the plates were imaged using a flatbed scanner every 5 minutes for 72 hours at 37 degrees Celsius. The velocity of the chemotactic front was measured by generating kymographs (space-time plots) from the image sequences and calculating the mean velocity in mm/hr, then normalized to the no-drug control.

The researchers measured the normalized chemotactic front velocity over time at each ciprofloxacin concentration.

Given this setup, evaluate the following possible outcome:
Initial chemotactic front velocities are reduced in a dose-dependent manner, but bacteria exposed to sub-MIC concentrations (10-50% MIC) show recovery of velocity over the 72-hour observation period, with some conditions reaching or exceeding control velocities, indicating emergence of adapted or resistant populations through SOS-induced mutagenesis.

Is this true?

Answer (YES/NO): NO